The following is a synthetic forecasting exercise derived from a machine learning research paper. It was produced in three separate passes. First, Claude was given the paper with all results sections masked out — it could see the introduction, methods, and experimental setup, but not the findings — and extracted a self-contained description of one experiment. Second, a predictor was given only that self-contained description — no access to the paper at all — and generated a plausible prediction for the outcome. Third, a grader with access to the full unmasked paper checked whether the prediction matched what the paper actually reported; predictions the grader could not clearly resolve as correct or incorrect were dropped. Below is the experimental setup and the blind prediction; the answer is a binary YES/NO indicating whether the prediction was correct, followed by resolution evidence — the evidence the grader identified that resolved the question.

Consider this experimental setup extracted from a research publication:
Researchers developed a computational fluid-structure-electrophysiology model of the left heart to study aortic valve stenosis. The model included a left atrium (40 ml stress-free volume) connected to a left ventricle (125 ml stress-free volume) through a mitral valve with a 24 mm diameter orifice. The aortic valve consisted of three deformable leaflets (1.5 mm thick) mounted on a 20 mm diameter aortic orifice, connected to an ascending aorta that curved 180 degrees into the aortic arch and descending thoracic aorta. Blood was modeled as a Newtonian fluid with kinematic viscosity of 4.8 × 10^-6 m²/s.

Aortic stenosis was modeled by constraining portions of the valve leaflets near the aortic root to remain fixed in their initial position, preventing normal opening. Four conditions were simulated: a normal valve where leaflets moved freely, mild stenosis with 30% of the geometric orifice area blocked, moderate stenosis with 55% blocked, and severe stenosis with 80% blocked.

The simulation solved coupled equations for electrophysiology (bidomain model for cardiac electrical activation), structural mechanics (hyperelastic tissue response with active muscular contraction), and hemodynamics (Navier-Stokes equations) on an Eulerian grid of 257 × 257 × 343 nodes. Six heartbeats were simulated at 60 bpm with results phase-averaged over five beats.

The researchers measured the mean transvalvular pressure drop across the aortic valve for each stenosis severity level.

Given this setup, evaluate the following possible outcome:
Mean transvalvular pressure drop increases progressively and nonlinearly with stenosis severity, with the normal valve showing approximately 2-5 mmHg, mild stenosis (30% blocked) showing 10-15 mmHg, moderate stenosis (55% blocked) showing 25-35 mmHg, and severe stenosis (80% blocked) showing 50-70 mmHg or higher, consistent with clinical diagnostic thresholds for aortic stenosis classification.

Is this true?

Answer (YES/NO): NO